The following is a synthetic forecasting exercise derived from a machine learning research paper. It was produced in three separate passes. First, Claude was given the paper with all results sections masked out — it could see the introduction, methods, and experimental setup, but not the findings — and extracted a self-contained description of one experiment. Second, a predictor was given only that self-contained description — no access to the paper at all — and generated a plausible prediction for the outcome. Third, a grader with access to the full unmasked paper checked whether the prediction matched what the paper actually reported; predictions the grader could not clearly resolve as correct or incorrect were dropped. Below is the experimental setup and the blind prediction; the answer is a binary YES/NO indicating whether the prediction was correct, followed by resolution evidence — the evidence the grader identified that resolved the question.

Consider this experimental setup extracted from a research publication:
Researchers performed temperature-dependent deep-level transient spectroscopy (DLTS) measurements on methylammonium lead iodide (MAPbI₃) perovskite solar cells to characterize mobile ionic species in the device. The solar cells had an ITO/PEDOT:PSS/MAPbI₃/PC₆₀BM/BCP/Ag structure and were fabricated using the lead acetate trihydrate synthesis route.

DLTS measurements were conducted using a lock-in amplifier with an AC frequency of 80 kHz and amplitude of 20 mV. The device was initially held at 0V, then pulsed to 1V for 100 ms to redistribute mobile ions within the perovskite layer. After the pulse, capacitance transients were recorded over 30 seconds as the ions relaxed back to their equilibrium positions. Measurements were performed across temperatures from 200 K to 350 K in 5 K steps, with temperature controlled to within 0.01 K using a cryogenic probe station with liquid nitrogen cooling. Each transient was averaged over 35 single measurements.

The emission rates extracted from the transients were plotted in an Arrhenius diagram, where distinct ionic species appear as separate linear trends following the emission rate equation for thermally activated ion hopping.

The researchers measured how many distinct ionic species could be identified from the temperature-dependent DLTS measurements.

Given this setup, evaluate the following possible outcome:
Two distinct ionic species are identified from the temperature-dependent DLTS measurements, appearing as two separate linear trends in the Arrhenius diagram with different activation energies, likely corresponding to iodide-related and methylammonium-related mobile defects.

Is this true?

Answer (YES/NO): NO